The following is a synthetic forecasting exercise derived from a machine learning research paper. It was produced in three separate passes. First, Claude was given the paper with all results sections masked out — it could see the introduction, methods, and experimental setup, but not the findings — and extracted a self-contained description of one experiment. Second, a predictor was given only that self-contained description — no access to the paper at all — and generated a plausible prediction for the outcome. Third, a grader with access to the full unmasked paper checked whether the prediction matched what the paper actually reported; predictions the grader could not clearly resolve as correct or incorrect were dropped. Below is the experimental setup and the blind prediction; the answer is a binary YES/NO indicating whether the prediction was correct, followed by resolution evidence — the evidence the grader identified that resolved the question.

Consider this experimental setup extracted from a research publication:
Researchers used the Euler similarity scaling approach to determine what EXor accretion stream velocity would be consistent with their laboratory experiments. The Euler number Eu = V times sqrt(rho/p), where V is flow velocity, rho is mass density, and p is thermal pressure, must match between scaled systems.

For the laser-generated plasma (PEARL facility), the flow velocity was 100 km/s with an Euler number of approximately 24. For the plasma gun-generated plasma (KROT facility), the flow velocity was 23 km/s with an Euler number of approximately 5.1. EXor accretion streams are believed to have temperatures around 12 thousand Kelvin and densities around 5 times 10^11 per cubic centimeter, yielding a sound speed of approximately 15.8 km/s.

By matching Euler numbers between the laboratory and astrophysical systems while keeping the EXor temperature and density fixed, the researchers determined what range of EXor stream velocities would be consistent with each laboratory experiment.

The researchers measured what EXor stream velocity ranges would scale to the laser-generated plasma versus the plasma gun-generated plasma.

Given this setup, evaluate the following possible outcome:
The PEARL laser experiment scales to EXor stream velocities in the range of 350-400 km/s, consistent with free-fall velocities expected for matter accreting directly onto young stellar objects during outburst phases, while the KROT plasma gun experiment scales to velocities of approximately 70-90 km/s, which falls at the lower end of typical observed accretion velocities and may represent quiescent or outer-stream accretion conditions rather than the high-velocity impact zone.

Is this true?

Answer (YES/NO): NO